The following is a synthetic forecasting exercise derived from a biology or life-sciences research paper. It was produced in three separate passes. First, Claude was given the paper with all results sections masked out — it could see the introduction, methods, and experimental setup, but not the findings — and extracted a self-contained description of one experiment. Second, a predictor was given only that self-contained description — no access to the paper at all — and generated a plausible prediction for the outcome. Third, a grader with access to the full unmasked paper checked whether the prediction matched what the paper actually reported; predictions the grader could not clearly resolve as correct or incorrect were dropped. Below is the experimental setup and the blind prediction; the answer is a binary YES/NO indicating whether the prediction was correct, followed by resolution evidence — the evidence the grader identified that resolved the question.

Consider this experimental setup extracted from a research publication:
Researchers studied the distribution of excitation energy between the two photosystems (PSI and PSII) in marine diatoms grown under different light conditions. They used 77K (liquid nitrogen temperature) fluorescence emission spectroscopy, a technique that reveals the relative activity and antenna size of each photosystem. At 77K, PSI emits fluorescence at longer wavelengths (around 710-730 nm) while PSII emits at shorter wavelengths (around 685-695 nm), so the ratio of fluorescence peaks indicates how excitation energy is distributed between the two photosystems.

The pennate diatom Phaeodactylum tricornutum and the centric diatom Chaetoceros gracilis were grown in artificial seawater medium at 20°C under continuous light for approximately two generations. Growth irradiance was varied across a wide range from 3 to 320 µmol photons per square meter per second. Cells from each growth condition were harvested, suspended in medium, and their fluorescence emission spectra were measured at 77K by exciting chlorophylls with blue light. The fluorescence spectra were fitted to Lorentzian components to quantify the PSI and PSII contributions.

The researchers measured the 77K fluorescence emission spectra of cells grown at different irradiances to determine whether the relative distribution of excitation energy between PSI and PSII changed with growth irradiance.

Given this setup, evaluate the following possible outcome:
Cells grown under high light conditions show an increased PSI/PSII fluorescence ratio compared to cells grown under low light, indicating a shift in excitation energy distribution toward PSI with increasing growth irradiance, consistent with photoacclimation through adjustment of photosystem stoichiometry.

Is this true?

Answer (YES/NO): NO